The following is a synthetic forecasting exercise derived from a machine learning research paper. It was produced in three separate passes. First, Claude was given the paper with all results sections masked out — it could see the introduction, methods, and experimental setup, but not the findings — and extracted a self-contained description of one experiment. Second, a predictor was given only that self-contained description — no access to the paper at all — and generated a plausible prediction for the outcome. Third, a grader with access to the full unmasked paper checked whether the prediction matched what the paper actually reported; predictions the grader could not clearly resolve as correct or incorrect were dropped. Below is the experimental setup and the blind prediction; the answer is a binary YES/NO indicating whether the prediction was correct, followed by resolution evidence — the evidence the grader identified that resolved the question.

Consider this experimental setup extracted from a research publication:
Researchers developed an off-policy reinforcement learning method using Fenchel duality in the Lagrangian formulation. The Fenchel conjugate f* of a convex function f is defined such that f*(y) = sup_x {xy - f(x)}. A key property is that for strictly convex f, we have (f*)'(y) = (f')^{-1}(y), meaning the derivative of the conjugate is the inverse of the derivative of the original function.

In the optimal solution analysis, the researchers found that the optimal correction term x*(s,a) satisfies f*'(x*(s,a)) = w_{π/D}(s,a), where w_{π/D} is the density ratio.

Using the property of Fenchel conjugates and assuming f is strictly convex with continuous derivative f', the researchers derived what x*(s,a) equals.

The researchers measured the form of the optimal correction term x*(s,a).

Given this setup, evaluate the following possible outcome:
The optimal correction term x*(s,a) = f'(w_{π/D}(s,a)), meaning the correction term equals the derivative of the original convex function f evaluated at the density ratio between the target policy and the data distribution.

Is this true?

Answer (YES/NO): YES